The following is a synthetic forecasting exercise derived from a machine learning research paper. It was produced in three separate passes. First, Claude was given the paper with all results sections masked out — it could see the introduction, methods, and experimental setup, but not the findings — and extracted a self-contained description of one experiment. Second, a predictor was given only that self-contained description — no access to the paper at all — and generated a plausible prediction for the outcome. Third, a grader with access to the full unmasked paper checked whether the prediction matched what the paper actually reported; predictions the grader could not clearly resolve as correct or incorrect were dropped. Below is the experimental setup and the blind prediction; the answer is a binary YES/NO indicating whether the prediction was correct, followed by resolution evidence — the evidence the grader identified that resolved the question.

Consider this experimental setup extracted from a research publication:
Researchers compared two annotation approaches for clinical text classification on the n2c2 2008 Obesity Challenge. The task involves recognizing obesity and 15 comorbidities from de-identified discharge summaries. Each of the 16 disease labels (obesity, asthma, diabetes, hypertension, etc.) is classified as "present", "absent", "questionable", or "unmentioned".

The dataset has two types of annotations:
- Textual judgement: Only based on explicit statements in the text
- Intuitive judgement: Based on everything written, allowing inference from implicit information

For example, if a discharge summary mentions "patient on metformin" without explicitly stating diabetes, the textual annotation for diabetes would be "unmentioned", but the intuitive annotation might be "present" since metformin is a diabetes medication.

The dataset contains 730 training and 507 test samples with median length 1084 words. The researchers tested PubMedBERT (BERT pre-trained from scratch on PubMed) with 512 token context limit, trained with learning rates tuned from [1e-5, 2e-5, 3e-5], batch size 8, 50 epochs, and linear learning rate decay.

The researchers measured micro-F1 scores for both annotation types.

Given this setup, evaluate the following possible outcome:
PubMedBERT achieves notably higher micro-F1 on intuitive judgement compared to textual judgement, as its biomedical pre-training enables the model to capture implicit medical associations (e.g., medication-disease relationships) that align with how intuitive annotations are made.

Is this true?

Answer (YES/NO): NO